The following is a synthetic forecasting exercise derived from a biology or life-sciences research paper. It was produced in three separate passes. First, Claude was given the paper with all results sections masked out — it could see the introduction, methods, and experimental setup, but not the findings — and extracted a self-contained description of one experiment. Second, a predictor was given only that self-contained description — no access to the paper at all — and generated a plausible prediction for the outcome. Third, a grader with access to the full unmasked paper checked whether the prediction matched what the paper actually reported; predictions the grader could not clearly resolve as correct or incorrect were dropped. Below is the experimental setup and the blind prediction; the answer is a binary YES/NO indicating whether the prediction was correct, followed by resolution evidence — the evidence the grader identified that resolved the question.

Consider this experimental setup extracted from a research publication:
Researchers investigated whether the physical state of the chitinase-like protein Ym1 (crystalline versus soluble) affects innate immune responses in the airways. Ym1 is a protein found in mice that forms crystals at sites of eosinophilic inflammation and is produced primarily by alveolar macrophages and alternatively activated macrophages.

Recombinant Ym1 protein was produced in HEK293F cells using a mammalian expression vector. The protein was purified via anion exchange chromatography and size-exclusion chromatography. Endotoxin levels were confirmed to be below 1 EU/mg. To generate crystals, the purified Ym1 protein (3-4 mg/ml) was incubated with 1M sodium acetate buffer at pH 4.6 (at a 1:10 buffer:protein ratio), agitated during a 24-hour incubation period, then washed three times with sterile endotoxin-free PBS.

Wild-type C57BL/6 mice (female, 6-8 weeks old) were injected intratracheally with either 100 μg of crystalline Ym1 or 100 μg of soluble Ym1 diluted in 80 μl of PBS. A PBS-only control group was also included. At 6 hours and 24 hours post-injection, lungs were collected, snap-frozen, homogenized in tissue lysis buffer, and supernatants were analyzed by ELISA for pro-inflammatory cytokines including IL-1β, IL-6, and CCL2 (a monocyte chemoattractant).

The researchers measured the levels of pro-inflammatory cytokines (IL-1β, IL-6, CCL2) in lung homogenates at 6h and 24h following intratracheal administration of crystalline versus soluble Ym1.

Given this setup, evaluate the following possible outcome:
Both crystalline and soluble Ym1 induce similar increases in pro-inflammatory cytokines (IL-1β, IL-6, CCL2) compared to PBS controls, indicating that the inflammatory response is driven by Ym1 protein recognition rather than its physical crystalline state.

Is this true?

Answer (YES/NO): NO